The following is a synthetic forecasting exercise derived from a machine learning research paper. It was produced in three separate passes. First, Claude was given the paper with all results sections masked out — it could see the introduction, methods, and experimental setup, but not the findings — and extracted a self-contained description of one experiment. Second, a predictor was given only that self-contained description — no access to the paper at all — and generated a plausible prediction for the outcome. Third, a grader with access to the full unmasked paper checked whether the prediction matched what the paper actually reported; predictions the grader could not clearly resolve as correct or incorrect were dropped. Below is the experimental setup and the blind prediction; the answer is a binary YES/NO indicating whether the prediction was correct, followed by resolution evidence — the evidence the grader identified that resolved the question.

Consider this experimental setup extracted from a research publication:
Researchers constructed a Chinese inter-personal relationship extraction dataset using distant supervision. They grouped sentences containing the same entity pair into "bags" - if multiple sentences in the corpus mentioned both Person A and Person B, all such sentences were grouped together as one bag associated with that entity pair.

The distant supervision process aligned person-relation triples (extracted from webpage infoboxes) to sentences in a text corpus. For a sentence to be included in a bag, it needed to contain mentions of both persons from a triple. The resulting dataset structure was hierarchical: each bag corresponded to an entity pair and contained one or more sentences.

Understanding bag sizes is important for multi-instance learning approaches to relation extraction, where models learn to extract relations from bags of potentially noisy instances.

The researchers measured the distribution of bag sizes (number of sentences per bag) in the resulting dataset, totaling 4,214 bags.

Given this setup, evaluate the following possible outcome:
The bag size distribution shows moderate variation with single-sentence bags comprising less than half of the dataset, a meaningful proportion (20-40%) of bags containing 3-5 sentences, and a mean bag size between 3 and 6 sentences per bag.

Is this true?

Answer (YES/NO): NO